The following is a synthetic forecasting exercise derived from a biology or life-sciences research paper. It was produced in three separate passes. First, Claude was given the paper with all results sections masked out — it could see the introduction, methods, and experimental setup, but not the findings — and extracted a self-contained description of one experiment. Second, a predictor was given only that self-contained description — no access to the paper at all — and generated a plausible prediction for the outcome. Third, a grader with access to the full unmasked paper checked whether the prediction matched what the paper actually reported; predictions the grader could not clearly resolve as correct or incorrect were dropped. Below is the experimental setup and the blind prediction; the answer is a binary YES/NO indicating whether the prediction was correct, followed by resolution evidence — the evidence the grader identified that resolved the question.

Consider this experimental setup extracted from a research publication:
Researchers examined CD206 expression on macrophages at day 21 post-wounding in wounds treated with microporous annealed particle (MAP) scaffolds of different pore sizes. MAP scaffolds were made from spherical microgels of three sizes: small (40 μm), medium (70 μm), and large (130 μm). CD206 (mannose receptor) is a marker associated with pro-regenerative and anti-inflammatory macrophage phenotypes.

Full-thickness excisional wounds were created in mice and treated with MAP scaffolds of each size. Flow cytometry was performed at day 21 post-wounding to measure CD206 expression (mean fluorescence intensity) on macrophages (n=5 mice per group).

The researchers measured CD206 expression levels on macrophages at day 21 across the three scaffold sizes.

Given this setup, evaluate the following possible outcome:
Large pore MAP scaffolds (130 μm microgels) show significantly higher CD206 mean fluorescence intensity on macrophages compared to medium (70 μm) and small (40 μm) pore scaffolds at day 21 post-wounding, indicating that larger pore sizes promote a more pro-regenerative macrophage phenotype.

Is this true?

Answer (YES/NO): NO